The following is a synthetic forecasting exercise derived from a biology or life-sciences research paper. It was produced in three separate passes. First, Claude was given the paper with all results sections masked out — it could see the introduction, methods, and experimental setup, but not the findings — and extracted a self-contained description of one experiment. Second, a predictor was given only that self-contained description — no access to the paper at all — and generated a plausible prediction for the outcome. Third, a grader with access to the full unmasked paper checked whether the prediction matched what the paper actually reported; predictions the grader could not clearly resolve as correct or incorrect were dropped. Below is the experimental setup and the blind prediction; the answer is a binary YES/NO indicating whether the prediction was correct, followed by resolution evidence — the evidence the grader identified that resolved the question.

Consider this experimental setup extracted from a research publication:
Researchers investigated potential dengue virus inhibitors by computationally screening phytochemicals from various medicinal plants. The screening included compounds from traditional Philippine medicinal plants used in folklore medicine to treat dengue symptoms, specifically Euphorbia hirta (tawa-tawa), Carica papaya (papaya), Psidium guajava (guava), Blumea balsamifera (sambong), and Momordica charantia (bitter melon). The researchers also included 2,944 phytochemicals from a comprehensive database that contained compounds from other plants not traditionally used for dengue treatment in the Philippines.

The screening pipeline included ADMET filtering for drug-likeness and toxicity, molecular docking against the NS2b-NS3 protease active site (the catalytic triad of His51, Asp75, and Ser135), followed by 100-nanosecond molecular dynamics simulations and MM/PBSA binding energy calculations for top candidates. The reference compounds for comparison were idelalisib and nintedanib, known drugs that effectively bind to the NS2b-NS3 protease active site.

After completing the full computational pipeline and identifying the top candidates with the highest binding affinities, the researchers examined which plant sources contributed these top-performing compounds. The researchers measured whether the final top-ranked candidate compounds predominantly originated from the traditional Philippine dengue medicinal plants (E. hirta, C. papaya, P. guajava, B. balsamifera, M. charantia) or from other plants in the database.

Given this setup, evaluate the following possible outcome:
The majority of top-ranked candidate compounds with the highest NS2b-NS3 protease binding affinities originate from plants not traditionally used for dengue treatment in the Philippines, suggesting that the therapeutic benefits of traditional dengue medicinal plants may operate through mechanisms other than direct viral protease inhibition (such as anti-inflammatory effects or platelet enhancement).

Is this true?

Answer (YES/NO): YES